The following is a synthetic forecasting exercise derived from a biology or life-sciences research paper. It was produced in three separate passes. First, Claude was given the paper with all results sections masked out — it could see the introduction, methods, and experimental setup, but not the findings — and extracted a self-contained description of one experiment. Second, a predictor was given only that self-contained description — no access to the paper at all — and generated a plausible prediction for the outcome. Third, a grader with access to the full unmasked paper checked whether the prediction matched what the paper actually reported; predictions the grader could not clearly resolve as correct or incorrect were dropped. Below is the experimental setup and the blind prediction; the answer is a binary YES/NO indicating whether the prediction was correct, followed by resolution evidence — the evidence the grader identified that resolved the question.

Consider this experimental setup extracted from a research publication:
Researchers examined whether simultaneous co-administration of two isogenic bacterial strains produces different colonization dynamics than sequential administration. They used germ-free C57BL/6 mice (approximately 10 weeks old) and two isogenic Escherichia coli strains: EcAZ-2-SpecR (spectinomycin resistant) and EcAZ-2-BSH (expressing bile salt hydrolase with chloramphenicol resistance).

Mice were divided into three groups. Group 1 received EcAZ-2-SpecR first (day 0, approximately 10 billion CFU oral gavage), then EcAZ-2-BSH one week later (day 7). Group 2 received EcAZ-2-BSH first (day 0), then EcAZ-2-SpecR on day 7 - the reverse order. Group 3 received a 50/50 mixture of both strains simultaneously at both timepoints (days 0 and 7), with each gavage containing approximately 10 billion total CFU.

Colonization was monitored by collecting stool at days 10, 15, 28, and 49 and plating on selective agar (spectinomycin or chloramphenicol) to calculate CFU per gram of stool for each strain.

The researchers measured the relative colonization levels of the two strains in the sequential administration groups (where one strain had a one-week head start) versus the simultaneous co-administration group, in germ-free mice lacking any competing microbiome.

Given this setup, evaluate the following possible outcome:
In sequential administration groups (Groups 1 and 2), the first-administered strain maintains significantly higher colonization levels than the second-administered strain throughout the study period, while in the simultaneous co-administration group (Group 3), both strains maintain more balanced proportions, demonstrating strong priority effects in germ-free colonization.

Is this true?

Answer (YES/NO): NO